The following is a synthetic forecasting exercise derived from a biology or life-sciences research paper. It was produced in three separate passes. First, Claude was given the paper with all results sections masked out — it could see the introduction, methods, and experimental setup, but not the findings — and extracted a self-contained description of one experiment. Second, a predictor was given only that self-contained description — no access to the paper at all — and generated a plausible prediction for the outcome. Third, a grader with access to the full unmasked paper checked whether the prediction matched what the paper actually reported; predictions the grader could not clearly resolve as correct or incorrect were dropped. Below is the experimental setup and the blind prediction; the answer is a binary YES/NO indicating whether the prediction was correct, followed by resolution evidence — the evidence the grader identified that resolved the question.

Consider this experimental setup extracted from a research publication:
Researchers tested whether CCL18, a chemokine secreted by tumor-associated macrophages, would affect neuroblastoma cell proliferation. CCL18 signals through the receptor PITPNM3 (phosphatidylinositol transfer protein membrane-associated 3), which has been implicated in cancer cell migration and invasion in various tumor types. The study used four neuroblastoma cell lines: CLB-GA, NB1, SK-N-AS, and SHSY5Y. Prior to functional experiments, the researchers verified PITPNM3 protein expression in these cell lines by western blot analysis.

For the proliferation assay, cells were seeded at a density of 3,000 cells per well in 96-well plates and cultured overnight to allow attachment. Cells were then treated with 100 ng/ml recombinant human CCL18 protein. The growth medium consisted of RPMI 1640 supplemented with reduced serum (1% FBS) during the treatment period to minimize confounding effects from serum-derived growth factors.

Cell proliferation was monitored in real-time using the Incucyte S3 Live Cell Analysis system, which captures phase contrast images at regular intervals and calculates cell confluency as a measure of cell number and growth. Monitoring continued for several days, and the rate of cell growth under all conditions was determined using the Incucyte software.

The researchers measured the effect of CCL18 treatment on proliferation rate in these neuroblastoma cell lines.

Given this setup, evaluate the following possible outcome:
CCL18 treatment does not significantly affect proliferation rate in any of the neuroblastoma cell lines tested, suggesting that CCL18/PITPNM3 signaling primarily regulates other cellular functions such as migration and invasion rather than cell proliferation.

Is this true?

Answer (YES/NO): NO